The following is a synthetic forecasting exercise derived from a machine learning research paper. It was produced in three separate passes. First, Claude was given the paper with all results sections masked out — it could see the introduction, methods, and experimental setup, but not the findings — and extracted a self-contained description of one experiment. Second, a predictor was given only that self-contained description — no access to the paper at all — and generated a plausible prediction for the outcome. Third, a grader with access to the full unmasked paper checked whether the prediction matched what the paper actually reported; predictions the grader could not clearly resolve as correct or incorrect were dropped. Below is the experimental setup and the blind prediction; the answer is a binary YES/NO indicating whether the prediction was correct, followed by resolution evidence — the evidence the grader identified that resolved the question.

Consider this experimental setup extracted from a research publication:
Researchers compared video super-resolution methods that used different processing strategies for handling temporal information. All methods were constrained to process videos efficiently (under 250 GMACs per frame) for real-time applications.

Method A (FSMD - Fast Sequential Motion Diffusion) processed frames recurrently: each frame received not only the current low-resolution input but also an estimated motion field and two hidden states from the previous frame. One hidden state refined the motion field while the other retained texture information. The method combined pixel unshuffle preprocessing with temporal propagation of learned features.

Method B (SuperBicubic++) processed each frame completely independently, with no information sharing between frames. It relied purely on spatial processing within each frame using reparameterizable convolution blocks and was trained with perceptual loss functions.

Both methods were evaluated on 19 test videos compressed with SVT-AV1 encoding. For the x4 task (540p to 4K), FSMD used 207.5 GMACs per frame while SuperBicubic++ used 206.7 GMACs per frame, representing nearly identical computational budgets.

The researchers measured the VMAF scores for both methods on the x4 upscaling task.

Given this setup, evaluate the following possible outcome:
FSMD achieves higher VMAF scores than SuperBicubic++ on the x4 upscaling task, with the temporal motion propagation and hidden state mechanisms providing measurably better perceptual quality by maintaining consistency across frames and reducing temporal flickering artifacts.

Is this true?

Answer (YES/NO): NO